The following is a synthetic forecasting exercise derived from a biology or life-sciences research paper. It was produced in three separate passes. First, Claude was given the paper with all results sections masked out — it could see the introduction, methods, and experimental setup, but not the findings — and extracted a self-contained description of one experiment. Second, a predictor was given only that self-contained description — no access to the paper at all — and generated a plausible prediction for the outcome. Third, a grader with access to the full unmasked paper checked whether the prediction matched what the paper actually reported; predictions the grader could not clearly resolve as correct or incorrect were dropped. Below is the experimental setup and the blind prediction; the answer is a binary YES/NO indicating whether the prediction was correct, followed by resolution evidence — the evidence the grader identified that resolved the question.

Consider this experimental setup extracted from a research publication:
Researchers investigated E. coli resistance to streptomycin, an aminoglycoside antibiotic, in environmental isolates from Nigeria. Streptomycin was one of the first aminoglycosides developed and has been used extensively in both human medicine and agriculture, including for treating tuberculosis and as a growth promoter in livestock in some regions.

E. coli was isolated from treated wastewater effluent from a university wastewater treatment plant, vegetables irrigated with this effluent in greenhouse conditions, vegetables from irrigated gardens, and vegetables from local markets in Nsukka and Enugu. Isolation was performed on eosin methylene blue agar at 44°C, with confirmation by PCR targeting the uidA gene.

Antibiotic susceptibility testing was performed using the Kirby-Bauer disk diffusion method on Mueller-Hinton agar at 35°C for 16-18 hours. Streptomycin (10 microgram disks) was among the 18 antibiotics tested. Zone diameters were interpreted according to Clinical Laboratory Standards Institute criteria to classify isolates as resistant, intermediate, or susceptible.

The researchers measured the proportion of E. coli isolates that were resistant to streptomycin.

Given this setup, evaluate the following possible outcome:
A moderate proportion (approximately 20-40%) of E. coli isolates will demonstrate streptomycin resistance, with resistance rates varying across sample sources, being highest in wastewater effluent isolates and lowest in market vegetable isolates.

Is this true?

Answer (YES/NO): NO